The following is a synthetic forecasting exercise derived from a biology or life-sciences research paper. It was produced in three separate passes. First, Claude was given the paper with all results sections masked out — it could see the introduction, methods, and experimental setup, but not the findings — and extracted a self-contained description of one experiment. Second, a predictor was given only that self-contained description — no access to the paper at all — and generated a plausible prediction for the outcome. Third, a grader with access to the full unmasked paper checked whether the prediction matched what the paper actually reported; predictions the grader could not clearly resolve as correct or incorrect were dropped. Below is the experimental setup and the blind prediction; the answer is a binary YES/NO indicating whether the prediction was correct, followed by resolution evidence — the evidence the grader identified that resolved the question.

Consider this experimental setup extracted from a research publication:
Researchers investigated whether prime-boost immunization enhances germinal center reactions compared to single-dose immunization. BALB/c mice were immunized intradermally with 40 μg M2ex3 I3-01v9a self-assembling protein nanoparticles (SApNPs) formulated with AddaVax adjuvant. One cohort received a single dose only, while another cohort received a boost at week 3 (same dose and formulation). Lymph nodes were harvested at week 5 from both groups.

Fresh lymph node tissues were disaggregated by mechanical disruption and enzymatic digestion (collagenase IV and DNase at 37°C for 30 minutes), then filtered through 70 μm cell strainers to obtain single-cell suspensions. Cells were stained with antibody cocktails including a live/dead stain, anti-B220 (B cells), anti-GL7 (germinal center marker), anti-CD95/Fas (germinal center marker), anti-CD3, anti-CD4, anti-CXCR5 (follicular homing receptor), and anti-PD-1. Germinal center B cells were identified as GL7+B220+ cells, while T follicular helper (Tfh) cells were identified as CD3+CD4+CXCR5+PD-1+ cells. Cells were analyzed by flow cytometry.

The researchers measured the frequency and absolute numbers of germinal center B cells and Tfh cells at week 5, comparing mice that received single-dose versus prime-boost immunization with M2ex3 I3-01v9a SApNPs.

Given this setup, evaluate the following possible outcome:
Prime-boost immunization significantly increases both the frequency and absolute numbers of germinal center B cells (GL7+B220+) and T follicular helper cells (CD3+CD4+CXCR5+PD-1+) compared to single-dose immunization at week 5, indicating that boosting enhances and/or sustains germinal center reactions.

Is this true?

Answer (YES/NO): YES